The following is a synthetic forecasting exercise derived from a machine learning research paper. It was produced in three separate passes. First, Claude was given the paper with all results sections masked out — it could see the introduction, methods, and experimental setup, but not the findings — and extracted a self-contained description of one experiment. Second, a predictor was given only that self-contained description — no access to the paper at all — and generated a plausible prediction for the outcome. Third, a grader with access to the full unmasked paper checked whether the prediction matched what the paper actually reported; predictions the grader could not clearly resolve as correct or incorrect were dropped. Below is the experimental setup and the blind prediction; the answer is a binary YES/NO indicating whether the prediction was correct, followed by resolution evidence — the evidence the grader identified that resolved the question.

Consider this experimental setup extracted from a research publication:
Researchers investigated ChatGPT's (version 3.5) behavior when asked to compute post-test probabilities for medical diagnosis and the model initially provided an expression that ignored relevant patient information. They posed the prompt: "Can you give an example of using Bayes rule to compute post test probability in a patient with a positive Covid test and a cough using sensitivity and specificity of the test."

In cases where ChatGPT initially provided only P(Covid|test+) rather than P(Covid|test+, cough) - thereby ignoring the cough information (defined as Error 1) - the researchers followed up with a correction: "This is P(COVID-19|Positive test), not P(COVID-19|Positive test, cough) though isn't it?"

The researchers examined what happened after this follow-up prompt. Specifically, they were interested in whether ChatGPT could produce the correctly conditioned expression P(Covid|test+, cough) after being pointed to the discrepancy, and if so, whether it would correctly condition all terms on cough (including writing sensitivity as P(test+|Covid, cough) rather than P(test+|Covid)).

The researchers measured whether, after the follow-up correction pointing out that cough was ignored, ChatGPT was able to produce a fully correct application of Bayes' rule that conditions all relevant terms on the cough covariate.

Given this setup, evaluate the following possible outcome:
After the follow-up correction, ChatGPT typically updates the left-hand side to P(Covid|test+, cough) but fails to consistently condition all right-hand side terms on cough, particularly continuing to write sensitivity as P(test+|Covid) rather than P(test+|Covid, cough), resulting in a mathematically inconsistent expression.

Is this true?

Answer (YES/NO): YES